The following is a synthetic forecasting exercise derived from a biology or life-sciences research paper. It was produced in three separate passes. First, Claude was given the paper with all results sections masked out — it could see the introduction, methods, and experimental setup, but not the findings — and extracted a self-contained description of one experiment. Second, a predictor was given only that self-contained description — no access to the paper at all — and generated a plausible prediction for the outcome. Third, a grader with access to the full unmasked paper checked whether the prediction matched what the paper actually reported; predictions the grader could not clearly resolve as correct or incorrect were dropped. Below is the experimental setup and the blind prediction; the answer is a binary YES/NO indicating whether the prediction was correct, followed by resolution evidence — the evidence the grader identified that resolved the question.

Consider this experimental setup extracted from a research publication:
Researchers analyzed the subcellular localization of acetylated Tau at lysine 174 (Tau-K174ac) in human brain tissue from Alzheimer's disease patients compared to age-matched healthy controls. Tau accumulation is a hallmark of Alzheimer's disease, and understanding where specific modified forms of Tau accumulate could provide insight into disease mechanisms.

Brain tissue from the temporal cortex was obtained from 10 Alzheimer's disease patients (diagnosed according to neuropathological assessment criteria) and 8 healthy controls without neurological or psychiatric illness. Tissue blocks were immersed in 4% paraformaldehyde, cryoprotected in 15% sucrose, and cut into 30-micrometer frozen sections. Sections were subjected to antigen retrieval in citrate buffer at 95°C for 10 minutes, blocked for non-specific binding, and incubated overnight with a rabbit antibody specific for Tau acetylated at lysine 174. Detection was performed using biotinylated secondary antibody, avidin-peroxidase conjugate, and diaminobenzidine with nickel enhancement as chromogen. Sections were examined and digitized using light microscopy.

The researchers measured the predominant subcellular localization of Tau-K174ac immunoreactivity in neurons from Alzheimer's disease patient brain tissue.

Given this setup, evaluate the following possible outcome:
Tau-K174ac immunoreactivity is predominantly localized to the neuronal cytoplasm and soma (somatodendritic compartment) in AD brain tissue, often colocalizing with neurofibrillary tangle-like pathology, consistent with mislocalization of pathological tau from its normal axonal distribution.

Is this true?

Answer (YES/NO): NO